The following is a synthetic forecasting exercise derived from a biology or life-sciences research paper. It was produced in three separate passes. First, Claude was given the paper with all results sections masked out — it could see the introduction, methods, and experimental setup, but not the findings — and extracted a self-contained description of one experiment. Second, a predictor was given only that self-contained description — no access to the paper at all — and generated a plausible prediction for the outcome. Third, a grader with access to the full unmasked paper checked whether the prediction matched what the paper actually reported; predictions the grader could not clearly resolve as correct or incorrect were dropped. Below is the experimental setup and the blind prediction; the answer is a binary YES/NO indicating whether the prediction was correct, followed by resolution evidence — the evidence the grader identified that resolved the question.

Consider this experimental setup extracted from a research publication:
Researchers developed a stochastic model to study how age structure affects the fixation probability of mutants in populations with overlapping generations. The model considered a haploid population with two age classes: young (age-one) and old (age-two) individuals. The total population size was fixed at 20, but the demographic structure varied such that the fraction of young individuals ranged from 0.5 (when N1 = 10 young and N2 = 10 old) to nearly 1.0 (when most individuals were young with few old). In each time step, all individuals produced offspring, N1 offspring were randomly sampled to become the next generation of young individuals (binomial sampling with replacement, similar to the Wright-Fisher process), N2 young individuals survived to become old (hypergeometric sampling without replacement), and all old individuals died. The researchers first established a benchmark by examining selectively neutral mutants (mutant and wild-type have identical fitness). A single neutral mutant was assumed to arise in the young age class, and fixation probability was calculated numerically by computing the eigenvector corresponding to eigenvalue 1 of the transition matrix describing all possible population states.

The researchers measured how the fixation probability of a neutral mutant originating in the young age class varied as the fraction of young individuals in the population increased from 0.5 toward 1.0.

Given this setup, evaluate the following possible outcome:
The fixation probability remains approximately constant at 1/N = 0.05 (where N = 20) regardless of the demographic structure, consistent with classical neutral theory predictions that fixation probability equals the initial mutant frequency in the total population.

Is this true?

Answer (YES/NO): NO